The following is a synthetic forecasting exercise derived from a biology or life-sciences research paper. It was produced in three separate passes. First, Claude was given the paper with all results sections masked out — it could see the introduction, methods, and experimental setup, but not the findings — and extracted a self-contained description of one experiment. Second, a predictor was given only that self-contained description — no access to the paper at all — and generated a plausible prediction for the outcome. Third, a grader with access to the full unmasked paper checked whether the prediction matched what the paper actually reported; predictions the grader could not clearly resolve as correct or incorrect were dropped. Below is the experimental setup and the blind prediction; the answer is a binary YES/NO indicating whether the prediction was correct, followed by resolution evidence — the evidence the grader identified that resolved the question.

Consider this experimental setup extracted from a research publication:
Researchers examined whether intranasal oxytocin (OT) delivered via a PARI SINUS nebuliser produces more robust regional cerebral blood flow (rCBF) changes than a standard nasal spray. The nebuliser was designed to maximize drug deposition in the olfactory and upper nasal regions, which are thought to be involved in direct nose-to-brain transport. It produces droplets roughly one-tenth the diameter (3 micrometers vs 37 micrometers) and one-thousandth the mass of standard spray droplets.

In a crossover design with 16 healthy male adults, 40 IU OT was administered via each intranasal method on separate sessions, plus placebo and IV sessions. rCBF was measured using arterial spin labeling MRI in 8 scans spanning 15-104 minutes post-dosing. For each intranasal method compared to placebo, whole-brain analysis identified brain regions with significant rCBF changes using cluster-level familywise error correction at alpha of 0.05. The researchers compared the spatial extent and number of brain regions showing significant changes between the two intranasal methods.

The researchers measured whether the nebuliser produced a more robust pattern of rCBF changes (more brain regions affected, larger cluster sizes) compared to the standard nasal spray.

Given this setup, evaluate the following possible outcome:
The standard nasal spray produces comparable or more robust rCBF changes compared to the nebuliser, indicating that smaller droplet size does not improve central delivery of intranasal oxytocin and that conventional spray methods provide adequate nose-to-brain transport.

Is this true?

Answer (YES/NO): NO